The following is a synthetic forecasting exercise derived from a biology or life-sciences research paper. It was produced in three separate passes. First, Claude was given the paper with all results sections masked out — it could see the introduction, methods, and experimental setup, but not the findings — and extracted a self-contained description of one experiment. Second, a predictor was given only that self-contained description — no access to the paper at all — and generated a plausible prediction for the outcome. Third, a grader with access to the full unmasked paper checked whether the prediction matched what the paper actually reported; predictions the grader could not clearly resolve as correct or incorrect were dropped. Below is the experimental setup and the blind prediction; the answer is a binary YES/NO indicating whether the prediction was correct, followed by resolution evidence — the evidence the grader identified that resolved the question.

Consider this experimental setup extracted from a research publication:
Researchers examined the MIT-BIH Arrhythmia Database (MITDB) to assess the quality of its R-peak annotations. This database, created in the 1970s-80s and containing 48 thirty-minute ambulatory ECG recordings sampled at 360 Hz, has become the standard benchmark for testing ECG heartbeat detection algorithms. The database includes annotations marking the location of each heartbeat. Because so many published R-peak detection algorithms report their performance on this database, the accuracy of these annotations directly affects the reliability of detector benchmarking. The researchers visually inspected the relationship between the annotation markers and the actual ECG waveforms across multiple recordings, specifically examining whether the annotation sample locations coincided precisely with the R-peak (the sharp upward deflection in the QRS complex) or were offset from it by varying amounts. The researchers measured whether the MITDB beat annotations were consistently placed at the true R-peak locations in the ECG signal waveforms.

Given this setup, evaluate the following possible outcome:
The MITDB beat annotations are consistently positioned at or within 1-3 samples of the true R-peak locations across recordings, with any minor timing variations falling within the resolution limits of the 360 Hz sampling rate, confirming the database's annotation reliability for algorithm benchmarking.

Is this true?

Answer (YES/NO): NO